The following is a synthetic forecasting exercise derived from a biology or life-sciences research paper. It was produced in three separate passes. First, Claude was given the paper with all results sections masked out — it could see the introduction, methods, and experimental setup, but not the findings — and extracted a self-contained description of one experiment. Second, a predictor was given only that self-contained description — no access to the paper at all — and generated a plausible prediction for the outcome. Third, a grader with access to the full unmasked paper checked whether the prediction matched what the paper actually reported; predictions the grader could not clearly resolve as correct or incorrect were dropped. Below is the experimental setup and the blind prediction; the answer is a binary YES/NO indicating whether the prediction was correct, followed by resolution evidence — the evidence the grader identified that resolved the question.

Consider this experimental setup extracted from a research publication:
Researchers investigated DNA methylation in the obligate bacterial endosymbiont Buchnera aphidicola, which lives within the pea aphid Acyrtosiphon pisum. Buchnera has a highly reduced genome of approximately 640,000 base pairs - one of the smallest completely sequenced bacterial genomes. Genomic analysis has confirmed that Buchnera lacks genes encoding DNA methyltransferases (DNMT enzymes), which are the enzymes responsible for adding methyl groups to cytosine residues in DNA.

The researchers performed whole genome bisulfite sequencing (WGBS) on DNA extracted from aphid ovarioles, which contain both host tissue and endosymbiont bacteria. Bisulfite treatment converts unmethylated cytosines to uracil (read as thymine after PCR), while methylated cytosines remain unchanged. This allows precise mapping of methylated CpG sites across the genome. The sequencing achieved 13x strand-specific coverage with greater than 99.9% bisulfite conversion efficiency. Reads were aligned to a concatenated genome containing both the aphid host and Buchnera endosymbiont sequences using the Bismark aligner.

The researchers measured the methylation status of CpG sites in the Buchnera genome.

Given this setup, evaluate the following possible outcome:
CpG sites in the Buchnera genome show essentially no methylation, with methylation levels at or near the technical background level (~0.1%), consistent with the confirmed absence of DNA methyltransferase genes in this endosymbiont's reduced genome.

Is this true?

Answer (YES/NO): NO